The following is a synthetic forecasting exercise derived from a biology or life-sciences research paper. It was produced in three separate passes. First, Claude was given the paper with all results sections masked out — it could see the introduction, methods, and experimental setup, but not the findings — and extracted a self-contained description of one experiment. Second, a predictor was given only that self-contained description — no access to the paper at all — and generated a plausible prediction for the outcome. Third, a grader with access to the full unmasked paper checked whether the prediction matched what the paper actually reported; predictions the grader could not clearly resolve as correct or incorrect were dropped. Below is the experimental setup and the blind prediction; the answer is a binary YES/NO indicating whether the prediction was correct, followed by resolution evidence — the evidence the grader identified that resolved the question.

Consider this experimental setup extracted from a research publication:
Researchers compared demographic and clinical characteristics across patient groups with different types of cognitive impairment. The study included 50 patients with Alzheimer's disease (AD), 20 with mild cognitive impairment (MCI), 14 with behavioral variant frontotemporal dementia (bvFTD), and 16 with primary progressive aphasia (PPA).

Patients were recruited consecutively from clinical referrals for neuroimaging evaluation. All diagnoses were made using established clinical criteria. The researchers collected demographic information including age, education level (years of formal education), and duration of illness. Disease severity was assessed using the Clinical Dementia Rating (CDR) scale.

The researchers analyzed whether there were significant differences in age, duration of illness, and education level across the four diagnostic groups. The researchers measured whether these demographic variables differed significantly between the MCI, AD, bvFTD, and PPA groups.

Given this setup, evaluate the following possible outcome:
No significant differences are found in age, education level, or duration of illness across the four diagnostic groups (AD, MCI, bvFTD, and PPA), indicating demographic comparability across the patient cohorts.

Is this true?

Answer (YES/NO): YES